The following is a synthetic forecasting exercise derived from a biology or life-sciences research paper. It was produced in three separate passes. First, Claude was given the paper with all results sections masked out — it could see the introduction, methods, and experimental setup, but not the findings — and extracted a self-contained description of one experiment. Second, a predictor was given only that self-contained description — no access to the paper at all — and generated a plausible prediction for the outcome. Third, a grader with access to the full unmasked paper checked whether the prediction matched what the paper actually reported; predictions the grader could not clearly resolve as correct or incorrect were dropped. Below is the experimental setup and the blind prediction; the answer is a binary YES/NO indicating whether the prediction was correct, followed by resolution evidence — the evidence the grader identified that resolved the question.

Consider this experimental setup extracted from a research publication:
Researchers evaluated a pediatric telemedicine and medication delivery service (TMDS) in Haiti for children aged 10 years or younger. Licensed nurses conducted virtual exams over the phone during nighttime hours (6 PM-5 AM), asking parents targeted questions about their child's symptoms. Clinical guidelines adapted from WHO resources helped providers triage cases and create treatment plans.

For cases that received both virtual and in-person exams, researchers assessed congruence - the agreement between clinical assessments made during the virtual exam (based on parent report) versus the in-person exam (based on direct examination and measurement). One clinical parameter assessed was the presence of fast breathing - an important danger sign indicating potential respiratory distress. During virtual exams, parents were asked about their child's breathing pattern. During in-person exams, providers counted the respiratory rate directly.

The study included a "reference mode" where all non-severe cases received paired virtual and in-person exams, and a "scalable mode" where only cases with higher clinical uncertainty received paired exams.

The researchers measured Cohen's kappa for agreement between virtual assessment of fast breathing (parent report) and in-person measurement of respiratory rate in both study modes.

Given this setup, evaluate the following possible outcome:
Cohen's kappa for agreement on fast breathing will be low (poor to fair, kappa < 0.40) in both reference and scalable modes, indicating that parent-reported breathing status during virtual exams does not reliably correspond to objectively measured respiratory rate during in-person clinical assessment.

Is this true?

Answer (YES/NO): YES